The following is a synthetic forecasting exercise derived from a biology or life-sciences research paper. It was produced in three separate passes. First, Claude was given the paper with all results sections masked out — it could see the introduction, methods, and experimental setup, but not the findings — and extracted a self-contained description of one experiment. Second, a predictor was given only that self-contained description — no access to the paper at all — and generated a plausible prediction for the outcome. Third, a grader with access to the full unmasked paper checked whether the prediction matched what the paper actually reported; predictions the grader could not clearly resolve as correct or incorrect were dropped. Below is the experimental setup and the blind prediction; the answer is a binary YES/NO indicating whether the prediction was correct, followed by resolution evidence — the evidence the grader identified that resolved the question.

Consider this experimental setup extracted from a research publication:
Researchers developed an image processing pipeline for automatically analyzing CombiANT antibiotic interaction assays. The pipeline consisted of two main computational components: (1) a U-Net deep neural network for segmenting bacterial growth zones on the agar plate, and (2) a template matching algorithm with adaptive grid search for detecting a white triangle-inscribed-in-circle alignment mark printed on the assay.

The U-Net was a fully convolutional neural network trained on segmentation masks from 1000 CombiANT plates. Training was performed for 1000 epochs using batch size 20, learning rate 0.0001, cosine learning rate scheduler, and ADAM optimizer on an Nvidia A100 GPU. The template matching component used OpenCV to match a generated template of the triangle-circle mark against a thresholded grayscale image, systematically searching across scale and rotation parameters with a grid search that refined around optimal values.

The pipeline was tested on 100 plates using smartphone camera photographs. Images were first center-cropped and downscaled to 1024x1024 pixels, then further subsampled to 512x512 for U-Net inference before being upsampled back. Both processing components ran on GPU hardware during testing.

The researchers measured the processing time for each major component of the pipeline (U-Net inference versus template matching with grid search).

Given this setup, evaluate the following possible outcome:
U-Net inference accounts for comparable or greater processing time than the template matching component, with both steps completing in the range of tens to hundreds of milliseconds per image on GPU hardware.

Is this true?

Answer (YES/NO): NO